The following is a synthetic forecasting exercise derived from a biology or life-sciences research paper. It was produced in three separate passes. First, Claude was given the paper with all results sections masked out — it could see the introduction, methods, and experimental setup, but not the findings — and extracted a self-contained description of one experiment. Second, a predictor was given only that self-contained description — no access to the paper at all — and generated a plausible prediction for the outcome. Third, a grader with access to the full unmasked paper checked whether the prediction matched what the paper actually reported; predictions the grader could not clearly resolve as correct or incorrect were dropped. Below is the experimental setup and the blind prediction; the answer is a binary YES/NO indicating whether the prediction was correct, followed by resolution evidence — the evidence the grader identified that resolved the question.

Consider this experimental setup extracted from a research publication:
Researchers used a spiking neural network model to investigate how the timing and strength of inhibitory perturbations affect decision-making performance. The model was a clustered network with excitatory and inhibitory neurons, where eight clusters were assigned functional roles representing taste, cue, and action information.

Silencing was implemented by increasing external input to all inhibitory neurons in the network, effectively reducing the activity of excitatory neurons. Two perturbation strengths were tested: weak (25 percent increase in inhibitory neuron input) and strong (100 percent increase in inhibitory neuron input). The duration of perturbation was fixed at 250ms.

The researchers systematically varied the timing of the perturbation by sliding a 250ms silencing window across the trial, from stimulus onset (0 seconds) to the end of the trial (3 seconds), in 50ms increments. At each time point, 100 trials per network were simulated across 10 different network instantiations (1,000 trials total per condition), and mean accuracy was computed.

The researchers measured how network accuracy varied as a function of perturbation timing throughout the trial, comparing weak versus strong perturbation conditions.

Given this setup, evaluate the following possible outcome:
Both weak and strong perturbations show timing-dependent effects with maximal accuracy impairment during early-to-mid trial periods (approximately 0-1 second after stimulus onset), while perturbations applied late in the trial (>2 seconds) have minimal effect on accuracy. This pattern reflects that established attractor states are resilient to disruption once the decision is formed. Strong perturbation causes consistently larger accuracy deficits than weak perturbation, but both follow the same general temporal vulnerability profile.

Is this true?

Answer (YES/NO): NO